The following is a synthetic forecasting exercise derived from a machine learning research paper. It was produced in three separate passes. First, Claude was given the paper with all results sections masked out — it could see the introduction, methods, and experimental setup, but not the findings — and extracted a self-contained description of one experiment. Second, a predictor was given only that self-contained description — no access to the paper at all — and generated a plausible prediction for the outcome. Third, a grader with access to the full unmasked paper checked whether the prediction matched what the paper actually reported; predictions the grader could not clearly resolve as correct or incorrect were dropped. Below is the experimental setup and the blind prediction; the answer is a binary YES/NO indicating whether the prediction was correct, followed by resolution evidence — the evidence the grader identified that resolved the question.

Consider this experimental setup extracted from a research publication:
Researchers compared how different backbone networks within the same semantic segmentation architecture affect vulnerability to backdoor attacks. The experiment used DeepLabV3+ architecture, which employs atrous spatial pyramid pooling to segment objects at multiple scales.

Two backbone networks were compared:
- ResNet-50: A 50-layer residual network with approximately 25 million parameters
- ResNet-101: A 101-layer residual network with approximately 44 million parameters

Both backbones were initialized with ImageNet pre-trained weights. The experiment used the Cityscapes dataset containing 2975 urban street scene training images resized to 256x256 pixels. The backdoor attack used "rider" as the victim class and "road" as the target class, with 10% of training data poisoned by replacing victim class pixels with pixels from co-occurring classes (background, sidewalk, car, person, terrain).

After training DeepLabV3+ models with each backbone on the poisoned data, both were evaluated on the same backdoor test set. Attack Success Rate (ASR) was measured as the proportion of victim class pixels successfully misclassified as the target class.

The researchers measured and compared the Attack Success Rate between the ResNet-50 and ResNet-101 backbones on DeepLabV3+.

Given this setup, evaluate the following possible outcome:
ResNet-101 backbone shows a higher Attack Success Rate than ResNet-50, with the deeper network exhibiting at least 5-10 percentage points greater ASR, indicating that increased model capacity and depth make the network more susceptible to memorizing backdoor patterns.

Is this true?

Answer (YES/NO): YES